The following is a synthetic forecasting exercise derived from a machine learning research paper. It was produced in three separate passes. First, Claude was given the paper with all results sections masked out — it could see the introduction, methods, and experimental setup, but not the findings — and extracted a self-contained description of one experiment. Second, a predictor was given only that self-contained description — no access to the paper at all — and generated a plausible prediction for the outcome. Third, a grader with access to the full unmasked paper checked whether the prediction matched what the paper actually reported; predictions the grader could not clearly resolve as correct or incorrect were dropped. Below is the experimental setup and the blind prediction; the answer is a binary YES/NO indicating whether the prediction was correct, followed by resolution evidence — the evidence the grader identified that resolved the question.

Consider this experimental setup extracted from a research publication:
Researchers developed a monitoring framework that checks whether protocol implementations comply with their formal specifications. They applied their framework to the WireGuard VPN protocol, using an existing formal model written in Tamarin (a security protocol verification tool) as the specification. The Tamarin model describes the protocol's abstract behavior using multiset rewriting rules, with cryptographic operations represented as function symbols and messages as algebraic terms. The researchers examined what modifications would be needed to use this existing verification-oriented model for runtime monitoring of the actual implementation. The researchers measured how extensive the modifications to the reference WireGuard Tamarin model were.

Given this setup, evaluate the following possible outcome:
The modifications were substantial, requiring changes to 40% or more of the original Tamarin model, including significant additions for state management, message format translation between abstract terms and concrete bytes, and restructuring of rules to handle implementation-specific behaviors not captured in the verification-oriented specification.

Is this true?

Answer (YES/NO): NO